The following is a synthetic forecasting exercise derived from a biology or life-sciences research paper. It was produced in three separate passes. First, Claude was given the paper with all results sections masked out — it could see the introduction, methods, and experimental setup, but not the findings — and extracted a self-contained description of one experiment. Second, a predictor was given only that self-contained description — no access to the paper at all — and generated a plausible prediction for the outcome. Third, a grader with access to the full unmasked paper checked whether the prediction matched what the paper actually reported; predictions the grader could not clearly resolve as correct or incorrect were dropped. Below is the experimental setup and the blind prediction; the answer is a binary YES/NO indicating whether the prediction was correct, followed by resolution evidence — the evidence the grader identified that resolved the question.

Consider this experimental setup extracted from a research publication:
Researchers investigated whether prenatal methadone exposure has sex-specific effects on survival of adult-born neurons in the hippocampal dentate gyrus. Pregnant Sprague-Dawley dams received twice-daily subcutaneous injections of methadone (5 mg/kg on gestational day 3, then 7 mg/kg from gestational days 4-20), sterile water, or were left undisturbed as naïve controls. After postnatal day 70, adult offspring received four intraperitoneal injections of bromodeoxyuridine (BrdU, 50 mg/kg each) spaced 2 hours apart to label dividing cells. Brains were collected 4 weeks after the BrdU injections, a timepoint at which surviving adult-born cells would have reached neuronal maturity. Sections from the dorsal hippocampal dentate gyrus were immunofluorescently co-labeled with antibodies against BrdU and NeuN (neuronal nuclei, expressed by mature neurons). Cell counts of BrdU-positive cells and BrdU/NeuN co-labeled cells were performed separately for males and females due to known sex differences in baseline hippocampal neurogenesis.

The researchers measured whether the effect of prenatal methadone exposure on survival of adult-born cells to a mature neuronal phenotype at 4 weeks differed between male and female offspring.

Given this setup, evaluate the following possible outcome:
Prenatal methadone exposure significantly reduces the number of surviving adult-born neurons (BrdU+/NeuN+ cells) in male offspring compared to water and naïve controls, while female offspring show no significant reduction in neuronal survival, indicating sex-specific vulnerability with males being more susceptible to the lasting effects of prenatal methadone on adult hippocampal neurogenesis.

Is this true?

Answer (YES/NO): NO